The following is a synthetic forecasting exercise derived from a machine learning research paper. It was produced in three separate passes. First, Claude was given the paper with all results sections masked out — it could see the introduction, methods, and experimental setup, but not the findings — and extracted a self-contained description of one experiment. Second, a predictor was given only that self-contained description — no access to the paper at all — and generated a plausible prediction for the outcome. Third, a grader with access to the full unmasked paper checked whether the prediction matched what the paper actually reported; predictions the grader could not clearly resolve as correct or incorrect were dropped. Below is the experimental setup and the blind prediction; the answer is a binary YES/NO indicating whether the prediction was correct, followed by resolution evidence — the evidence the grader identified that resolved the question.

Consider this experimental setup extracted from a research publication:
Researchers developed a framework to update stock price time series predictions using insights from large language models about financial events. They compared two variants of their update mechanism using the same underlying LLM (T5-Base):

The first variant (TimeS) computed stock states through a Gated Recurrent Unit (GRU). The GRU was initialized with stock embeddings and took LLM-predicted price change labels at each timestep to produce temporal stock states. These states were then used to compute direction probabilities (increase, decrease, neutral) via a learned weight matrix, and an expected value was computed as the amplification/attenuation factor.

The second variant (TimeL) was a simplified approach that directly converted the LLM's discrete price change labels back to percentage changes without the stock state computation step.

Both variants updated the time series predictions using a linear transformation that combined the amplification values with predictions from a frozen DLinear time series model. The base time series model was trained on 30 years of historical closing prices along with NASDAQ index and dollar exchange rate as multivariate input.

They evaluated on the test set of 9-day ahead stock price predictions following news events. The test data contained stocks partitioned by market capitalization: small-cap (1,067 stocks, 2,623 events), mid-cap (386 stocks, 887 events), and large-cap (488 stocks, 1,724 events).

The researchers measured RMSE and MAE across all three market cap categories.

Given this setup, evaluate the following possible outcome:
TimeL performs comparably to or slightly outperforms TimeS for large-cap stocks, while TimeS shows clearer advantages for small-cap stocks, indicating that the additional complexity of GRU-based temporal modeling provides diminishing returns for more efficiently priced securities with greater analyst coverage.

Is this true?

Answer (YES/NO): NO